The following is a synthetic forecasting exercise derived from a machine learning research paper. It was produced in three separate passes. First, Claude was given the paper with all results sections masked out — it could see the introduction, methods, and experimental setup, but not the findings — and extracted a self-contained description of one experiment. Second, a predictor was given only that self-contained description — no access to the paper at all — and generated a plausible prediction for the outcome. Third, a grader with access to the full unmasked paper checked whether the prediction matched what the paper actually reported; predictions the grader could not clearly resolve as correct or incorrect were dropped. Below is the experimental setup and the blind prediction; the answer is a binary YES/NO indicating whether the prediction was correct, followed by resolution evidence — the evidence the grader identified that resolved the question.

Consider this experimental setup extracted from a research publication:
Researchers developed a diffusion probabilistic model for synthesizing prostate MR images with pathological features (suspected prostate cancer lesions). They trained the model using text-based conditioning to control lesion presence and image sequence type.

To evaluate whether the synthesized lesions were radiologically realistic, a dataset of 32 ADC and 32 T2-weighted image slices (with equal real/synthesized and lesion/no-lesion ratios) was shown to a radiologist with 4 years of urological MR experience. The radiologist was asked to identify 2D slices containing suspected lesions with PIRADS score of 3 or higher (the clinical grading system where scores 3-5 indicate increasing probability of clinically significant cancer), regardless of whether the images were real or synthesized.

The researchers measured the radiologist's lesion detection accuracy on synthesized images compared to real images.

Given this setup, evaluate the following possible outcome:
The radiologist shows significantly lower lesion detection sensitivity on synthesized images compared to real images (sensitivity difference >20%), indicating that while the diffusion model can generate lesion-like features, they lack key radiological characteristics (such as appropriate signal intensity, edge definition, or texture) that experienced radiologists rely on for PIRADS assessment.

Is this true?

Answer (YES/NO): NO